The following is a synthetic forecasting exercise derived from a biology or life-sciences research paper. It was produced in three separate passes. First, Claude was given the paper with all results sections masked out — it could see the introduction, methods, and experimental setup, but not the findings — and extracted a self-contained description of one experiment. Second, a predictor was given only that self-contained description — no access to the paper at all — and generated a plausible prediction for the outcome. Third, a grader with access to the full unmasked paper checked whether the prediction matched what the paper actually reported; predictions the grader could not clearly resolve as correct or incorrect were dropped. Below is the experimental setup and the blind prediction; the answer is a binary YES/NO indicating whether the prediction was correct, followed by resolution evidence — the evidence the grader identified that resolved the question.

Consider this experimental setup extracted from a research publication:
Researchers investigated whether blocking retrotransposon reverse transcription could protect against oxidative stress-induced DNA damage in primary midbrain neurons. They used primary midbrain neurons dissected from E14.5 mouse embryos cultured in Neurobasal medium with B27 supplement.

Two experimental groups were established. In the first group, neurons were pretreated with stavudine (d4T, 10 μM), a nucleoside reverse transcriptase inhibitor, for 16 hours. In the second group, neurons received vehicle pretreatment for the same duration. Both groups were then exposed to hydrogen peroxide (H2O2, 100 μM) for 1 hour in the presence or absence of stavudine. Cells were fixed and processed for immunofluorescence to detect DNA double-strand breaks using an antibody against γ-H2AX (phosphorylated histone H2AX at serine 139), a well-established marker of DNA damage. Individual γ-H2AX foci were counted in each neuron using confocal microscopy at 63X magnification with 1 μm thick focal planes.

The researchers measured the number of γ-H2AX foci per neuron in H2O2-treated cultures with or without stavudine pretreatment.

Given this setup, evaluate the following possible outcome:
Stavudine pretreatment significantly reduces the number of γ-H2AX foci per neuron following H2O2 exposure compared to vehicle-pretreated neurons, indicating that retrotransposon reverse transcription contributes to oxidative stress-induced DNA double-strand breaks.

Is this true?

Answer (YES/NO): YES